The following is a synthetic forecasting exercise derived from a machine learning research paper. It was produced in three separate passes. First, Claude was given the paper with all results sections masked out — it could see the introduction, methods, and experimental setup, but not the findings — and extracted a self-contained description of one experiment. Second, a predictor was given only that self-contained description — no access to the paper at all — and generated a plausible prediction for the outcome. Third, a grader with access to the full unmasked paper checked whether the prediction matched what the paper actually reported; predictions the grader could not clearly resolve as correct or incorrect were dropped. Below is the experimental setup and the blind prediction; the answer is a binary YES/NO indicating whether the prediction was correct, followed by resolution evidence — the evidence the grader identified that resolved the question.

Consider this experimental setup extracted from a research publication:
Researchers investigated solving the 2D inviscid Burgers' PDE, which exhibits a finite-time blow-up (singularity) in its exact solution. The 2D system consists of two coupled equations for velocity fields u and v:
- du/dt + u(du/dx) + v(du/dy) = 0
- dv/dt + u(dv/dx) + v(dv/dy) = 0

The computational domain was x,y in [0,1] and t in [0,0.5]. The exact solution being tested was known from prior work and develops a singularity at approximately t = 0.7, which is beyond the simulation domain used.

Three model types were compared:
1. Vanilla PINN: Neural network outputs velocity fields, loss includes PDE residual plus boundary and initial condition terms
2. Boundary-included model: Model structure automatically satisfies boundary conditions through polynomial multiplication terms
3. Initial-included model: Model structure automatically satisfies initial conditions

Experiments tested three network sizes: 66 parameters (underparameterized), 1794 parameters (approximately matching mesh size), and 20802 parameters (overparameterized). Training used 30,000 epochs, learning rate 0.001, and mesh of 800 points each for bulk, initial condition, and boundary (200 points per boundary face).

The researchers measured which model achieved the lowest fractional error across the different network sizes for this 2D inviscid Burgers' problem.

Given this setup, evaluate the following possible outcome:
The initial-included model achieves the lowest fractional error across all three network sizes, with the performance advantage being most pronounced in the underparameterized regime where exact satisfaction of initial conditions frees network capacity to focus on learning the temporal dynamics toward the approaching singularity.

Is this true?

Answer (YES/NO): NO